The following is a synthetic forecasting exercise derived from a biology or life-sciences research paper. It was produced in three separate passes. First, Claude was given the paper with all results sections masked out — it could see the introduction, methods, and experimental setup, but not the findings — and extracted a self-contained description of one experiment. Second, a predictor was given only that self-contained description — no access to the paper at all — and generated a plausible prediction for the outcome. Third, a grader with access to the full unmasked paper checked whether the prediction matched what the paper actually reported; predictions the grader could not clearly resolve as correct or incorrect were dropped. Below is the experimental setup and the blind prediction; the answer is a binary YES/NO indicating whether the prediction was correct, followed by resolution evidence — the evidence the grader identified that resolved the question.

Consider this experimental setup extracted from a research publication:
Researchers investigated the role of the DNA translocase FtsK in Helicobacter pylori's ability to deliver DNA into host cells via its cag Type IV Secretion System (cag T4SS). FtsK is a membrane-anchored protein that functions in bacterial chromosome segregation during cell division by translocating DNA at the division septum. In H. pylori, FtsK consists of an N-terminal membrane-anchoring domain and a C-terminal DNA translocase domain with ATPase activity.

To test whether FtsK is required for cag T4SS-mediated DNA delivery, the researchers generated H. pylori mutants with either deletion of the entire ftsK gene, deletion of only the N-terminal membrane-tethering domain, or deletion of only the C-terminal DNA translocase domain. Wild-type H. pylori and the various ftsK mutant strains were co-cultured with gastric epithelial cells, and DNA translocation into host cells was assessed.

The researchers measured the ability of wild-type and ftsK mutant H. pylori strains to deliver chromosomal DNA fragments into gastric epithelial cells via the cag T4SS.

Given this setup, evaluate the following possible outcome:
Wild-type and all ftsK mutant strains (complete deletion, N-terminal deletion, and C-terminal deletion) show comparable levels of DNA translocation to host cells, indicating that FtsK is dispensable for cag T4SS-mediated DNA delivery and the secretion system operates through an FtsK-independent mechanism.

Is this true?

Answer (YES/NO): NO